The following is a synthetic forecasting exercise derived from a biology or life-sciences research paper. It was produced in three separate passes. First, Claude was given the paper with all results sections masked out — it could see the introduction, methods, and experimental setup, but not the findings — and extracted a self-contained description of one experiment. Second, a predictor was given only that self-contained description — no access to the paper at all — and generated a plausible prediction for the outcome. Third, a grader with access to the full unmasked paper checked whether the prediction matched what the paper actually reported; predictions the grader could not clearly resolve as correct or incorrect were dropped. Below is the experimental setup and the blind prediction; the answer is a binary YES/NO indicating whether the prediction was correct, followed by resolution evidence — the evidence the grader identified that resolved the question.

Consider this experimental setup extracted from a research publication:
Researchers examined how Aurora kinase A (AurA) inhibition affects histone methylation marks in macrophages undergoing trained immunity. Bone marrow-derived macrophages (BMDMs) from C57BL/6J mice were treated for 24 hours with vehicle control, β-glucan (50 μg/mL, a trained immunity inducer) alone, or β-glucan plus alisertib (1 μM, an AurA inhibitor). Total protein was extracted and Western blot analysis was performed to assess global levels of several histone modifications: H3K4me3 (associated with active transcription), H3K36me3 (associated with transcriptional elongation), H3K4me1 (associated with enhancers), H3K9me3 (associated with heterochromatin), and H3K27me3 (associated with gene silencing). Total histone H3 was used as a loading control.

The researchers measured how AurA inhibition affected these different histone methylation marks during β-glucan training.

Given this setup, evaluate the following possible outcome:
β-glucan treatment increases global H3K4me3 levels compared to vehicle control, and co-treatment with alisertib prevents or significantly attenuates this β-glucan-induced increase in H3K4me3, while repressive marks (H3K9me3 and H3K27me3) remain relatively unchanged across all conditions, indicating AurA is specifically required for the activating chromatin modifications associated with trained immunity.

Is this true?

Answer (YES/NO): YES